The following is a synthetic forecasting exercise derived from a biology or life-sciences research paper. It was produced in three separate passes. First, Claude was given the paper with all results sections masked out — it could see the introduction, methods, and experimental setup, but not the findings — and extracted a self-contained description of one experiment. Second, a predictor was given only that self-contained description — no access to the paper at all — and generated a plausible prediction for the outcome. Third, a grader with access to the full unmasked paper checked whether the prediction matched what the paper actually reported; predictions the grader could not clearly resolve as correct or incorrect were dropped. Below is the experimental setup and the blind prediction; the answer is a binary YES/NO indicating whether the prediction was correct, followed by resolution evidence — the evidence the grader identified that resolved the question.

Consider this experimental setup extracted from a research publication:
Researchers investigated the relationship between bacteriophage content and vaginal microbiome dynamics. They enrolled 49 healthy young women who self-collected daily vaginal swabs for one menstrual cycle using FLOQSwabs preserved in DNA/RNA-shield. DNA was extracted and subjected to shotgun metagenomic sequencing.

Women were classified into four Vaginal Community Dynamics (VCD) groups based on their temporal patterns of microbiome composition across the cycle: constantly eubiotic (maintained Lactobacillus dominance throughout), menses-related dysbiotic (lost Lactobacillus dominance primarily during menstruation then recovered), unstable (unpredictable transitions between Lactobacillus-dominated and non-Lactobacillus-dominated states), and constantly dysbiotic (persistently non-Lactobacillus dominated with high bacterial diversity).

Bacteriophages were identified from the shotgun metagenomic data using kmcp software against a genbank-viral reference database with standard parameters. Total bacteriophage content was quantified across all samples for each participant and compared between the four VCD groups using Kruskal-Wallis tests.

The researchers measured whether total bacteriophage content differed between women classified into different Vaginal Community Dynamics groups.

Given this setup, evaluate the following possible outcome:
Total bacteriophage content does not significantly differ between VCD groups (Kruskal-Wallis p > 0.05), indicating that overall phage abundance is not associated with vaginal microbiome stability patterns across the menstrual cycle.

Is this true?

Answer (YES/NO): NO